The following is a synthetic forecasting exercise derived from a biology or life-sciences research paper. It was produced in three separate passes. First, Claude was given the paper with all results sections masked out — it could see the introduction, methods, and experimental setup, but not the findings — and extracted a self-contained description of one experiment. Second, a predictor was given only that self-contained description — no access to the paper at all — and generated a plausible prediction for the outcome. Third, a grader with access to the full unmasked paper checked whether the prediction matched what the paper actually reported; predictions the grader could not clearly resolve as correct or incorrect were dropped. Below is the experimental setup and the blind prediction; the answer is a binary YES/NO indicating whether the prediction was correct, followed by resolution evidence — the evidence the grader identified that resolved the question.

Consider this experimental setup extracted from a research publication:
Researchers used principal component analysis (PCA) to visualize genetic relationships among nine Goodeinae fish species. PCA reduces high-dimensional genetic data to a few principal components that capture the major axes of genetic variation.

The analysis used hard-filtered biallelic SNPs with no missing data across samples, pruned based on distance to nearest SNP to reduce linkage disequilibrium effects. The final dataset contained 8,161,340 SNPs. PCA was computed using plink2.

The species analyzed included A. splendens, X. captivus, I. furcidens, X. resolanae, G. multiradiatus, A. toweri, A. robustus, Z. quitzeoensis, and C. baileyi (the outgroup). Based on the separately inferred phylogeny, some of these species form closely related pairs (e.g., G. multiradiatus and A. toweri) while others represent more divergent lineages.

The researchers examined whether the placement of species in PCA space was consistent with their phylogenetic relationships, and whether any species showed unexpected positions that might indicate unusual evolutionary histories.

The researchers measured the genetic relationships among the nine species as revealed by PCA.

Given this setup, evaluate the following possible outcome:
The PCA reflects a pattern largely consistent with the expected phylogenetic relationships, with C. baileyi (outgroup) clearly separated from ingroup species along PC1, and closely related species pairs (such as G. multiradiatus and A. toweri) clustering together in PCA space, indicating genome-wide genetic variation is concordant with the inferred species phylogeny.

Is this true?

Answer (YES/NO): NO